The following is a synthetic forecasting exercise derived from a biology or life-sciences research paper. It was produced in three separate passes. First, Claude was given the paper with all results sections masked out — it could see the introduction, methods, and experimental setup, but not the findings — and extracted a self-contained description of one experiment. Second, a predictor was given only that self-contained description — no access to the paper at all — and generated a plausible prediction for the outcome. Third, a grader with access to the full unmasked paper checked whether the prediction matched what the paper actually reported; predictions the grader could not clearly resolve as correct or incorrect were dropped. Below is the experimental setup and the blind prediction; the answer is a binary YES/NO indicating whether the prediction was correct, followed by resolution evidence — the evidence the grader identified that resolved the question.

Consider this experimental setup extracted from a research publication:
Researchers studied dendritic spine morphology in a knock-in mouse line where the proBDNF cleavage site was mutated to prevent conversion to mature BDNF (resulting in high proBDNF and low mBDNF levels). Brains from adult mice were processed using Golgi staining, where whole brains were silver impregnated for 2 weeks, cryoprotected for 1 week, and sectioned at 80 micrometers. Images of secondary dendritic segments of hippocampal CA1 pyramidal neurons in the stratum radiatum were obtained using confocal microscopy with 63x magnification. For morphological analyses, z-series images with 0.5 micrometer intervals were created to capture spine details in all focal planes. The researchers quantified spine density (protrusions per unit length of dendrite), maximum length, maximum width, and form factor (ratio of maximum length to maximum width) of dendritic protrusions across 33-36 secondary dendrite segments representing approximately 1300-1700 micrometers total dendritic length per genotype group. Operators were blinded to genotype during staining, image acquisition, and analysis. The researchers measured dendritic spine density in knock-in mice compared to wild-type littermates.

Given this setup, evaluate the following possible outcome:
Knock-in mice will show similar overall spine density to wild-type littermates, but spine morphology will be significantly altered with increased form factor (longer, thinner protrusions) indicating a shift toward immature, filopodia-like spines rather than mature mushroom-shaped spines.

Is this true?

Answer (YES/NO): NO